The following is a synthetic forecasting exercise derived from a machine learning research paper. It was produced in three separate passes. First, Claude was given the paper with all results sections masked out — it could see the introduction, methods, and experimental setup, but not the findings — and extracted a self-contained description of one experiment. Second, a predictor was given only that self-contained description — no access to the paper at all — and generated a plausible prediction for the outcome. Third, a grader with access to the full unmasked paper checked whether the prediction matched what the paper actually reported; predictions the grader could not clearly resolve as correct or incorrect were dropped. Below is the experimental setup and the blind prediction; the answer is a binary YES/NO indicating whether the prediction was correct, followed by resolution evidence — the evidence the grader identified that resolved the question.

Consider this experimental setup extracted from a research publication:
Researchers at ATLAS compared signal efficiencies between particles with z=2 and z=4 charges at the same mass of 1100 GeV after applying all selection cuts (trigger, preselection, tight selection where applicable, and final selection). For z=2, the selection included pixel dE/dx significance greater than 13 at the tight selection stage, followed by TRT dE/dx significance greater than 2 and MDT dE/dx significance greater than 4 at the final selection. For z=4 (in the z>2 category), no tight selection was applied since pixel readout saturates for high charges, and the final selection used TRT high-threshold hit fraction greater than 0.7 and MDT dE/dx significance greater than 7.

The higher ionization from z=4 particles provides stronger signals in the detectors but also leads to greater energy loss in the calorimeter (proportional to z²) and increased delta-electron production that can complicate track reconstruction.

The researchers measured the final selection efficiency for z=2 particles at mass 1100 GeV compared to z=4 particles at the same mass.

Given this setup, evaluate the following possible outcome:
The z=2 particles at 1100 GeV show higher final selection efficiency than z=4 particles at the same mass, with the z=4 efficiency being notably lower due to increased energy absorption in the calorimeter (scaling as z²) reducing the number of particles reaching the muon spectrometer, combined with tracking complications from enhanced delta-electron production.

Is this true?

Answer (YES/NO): NO